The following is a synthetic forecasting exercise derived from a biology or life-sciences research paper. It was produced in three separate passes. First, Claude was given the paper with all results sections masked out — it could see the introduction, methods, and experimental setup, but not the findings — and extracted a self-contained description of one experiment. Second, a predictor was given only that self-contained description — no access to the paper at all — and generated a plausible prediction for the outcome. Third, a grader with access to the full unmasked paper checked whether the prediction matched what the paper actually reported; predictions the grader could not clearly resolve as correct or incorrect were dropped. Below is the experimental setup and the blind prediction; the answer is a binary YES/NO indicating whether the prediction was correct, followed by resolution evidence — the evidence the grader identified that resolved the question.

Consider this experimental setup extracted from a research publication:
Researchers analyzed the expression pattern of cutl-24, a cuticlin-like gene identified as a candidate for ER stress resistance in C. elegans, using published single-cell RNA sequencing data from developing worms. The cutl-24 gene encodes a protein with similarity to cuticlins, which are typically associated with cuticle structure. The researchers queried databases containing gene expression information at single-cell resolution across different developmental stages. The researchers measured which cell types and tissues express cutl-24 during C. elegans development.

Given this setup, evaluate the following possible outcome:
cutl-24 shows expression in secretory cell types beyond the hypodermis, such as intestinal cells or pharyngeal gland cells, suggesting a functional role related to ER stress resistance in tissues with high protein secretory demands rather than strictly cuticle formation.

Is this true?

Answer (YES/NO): NO